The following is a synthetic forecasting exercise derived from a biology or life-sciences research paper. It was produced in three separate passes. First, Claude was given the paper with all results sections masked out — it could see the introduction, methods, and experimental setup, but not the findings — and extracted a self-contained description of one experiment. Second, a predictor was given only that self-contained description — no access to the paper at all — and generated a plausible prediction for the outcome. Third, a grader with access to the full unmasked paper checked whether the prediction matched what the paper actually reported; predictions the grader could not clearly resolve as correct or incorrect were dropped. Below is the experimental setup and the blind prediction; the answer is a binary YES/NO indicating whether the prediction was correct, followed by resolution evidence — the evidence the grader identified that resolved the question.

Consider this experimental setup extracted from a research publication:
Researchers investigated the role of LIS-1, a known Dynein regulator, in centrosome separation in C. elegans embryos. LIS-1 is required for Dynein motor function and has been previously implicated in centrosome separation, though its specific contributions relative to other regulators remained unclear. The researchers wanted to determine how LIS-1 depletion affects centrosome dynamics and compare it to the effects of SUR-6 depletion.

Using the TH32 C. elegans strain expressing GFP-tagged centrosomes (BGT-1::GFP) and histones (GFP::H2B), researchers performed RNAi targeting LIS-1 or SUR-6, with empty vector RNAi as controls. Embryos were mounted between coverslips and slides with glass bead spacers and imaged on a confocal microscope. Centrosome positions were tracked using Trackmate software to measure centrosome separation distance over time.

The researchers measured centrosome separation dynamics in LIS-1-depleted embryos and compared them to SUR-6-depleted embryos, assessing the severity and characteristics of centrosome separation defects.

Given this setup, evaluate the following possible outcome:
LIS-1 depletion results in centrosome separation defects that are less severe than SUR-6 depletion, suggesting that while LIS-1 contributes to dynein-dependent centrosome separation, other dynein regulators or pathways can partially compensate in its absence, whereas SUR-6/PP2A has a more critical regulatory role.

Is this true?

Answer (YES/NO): NO